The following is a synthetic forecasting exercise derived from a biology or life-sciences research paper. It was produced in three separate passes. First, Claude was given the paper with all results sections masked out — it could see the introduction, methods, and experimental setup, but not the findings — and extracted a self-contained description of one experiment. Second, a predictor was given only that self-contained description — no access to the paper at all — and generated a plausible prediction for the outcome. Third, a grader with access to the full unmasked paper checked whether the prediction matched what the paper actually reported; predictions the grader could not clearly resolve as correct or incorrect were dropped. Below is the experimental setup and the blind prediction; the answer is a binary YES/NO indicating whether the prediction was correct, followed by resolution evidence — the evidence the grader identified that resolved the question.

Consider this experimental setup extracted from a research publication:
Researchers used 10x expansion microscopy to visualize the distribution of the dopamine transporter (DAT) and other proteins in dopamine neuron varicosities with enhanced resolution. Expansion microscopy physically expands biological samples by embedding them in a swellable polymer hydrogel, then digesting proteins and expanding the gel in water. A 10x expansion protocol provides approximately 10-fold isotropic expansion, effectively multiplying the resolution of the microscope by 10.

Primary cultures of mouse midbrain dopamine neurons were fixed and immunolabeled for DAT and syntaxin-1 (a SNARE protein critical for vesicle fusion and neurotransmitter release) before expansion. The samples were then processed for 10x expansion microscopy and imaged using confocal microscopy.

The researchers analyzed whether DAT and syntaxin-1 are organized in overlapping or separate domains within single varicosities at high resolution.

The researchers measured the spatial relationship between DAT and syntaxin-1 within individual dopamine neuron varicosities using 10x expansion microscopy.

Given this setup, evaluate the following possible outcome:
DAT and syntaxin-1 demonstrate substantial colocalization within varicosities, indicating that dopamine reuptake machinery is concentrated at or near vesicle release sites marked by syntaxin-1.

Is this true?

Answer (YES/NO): NO